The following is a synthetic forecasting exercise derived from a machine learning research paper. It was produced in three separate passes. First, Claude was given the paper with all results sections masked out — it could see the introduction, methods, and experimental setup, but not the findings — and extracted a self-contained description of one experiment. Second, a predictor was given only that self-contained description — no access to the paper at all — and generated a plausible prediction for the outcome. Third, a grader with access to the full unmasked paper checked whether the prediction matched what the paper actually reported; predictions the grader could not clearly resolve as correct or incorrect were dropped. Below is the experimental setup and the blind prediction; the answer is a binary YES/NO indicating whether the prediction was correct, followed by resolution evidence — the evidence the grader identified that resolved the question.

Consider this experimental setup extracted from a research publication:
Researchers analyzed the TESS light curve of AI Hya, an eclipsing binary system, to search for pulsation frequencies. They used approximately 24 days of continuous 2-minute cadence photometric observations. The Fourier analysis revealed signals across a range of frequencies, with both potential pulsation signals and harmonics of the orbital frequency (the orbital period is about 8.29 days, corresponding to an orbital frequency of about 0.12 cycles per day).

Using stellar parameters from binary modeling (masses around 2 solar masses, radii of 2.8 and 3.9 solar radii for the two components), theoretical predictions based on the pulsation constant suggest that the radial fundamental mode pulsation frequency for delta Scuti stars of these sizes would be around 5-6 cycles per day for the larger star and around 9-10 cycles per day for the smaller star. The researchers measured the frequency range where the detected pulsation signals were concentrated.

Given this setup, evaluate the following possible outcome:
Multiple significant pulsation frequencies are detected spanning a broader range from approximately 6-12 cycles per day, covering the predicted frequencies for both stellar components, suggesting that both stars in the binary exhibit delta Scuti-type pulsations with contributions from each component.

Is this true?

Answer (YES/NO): NO